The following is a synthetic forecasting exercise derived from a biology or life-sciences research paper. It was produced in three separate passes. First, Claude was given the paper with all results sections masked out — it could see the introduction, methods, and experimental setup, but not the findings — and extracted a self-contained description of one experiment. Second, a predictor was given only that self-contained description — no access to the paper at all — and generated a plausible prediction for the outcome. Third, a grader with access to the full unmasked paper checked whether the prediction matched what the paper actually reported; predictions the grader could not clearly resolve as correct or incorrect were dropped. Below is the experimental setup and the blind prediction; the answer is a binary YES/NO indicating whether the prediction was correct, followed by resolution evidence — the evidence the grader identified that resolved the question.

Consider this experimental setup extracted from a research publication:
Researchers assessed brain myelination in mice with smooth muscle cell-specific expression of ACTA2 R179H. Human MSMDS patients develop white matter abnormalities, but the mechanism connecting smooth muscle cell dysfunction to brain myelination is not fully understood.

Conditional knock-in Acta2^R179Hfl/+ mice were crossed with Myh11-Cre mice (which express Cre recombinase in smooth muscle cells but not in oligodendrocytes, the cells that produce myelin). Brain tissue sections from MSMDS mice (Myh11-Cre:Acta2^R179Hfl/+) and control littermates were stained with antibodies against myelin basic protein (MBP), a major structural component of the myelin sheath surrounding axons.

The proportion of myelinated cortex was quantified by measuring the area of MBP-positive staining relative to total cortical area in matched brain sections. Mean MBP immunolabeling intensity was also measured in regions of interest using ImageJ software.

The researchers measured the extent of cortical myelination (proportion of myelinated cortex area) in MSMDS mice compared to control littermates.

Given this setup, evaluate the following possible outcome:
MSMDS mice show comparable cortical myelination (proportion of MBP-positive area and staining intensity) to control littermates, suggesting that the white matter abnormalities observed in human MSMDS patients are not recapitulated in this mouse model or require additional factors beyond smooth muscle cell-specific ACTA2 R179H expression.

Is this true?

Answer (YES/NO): NO